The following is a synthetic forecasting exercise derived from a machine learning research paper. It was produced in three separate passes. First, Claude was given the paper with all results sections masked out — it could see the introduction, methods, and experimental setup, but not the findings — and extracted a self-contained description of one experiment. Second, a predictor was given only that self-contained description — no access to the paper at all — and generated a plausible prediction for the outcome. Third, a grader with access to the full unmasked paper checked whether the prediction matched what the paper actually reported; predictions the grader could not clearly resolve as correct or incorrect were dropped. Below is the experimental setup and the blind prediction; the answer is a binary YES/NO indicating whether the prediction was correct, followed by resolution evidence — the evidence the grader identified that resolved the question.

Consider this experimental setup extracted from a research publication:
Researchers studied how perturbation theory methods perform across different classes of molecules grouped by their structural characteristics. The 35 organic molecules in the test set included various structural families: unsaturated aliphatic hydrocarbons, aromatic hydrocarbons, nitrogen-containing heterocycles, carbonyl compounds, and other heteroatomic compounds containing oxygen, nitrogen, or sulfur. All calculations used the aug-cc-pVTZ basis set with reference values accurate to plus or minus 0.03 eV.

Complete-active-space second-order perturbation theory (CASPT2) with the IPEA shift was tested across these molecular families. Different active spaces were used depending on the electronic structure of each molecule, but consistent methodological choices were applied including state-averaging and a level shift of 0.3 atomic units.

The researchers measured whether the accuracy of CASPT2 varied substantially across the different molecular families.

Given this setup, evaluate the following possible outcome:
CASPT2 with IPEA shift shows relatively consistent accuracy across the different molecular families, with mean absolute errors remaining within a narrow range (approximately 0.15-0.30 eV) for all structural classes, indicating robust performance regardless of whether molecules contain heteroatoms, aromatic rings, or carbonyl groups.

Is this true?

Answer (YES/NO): NO